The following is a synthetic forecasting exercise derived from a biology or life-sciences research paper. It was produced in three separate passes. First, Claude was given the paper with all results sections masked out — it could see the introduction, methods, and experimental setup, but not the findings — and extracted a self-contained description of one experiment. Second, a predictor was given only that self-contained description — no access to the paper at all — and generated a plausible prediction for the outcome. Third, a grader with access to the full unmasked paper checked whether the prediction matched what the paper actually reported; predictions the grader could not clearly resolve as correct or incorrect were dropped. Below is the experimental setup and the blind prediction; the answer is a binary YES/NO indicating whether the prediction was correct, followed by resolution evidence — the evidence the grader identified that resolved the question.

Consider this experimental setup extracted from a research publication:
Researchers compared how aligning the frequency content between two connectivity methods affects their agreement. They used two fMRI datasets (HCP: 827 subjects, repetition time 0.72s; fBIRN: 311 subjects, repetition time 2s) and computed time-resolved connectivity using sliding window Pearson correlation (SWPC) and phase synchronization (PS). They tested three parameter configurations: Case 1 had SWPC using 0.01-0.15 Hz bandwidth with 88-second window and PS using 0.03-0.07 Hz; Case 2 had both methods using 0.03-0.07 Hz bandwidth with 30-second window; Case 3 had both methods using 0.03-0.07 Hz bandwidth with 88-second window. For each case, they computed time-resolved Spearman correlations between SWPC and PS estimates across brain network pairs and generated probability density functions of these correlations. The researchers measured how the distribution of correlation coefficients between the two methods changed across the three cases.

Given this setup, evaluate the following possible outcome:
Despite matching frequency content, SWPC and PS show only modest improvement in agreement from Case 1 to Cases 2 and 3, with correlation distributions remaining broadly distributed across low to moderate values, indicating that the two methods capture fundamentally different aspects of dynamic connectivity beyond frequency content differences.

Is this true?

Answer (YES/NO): NO